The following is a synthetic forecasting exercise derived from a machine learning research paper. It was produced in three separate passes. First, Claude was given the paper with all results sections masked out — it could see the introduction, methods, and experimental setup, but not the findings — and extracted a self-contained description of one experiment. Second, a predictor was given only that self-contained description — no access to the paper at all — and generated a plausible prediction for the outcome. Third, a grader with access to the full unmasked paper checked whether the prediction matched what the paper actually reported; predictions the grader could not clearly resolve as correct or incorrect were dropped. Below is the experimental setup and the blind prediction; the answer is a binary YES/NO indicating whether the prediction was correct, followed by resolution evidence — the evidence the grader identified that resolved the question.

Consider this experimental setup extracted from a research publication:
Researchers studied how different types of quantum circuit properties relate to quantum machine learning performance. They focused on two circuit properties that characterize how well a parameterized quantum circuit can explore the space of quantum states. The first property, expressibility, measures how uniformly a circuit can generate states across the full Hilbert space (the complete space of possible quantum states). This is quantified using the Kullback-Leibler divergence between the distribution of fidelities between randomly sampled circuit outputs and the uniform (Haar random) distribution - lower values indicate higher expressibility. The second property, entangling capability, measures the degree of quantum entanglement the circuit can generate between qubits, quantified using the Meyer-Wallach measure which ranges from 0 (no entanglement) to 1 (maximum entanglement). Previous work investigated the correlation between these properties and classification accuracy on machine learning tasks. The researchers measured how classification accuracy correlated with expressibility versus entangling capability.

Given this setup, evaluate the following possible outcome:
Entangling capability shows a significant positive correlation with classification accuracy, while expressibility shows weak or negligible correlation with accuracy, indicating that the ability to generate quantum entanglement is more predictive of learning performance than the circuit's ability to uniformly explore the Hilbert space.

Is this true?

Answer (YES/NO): NO